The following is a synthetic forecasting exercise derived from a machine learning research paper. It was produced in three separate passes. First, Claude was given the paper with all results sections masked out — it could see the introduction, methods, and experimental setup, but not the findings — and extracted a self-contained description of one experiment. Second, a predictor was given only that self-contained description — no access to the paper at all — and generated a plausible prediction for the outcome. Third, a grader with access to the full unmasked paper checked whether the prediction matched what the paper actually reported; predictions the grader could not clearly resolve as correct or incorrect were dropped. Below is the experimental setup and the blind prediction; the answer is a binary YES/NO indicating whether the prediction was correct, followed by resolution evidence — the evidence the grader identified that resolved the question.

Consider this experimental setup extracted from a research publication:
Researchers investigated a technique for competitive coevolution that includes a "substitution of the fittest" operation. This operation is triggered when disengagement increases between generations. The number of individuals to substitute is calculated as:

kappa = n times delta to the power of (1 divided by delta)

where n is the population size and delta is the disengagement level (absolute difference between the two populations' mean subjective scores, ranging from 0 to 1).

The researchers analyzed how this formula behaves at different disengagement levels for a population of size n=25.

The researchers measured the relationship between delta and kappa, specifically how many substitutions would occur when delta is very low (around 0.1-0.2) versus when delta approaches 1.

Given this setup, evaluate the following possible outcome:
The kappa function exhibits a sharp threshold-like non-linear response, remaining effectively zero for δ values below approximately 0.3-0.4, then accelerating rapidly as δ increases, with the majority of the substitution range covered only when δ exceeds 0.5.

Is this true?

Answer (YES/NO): NO